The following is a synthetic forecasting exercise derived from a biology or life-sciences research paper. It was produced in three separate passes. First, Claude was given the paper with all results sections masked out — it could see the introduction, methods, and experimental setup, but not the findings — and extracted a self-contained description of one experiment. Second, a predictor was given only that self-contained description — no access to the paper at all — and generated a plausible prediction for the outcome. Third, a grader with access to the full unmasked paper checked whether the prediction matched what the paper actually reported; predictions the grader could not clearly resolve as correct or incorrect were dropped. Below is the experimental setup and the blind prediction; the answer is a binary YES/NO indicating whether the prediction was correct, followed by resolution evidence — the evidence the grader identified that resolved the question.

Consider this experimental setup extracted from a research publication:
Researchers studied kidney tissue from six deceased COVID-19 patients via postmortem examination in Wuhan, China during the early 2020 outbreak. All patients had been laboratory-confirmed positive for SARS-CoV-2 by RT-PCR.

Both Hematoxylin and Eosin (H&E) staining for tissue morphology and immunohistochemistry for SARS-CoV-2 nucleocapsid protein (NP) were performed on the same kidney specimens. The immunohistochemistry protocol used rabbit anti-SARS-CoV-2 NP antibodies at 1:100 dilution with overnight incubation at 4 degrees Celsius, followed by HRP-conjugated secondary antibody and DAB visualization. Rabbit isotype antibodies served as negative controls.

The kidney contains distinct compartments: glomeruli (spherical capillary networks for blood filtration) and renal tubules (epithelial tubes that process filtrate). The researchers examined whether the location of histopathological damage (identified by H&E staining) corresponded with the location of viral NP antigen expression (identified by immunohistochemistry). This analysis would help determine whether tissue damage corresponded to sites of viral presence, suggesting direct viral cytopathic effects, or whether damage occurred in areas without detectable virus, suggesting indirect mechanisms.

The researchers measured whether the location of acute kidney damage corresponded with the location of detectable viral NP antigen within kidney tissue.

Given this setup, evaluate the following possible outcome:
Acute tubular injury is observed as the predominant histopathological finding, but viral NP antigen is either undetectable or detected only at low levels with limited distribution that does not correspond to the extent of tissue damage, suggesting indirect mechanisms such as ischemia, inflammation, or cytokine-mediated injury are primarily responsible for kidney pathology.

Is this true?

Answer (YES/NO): NO